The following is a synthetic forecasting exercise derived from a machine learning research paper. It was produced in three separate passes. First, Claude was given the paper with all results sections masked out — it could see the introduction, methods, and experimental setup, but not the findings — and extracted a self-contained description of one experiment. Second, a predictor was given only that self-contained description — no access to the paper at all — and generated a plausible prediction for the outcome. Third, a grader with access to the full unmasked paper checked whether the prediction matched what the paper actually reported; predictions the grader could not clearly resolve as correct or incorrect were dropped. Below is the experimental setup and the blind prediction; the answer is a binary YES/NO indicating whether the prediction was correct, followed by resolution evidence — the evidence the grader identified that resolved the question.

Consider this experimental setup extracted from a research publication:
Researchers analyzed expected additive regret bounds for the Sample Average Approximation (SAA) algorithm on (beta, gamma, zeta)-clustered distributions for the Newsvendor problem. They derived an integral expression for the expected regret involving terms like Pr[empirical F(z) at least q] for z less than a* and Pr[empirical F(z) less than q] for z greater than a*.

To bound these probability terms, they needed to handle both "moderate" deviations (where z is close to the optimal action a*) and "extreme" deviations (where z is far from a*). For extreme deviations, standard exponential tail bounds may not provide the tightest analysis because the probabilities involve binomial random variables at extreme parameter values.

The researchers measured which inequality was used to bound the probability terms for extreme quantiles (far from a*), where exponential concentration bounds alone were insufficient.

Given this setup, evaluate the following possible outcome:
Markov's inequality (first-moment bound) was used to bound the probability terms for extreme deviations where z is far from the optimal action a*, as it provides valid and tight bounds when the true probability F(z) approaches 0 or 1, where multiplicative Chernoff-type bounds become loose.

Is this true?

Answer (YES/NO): NO